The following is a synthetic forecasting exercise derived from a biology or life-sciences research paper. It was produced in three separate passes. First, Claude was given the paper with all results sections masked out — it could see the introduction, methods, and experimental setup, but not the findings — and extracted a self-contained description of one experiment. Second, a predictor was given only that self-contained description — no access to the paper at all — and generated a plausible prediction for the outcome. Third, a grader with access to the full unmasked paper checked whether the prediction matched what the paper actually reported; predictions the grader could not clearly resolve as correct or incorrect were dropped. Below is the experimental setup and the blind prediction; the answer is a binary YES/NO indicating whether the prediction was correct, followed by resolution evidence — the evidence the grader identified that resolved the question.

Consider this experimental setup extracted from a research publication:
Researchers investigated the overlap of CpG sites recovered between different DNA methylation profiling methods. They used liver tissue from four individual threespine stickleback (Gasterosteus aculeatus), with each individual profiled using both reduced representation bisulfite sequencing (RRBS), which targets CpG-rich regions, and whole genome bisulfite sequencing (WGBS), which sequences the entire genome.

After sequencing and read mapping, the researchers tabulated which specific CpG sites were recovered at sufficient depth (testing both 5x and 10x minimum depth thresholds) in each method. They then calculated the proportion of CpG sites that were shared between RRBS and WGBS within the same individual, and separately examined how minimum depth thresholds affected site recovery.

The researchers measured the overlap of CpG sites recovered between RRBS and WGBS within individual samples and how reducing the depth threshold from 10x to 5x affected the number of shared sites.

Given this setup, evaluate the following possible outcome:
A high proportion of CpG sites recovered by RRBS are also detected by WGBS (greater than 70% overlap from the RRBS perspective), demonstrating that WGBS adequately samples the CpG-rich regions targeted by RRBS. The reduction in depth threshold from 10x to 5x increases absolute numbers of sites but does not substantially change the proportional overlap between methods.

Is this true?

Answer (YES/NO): NO